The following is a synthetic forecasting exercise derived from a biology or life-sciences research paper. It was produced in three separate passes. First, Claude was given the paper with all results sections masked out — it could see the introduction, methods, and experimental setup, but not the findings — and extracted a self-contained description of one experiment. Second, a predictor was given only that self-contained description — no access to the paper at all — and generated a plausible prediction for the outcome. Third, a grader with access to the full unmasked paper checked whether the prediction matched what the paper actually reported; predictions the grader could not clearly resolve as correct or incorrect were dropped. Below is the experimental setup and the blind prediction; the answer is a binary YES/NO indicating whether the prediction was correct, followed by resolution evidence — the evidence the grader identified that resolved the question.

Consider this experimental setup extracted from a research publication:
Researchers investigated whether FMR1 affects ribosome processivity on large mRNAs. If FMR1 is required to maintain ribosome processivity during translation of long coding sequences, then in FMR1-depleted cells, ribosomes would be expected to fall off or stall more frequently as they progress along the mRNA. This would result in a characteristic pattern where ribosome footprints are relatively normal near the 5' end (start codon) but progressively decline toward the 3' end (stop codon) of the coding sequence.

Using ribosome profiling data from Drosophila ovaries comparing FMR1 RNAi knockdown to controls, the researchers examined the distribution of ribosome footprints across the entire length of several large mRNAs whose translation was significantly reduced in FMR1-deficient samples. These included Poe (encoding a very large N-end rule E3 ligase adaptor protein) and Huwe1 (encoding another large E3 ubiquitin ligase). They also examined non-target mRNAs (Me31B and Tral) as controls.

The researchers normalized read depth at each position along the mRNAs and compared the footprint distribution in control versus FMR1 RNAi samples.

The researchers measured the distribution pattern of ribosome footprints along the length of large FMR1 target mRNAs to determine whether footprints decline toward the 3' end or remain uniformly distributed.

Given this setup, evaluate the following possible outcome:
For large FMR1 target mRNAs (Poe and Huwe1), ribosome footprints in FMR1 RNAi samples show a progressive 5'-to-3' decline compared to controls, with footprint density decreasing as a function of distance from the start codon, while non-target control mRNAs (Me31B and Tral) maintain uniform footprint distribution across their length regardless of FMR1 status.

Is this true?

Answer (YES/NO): NO